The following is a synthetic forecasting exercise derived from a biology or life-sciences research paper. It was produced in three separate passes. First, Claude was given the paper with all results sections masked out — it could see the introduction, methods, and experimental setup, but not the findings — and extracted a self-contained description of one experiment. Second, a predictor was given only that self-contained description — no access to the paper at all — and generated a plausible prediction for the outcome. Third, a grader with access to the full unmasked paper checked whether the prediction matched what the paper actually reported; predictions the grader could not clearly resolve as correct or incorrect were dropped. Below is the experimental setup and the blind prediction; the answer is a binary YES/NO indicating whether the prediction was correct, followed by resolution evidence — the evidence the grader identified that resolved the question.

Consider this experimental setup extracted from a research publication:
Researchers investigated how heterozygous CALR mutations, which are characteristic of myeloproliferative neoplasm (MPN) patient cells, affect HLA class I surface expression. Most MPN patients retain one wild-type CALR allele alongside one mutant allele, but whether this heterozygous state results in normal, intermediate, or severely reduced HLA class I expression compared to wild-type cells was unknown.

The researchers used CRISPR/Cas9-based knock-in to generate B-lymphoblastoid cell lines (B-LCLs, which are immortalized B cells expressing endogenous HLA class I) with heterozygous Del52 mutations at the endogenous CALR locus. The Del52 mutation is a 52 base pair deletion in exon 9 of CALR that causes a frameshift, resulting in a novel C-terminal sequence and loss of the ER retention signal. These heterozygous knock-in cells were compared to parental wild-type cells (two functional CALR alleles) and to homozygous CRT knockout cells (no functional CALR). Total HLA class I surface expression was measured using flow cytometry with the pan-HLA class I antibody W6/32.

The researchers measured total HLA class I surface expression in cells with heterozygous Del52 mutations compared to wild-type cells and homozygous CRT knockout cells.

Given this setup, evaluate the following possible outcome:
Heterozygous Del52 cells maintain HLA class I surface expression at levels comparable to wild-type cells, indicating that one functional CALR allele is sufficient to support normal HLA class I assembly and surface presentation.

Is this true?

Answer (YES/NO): YES